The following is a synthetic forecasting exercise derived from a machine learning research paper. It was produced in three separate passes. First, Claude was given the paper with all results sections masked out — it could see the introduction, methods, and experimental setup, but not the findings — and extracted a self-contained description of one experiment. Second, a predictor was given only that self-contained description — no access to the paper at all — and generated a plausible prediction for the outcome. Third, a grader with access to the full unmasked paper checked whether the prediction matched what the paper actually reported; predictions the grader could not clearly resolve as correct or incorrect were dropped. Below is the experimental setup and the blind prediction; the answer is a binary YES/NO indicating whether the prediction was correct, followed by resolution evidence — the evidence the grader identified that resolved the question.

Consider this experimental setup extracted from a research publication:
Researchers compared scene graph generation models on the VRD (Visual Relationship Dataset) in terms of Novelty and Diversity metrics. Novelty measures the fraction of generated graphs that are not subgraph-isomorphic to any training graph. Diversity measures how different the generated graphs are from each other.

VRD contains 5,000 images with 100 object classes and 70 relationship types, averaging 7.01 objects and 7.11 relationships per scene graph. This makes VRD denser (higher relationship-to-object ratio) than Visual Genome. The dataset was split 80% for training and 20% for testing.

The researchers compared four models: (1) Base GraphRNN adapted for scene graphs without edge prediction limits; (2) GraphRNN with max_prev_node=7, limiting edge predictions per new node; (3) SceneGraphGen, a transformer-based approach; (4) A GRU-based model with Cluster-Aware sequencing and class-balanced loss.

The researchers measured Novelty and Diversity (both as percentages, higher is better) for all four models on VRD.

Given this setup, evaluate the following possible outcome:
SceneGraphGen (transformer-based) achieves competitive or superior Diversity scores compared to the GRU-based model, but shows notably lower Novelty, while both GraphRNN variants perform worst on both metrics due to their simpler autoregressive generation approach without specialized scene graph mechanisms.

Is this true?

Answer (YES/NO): NO